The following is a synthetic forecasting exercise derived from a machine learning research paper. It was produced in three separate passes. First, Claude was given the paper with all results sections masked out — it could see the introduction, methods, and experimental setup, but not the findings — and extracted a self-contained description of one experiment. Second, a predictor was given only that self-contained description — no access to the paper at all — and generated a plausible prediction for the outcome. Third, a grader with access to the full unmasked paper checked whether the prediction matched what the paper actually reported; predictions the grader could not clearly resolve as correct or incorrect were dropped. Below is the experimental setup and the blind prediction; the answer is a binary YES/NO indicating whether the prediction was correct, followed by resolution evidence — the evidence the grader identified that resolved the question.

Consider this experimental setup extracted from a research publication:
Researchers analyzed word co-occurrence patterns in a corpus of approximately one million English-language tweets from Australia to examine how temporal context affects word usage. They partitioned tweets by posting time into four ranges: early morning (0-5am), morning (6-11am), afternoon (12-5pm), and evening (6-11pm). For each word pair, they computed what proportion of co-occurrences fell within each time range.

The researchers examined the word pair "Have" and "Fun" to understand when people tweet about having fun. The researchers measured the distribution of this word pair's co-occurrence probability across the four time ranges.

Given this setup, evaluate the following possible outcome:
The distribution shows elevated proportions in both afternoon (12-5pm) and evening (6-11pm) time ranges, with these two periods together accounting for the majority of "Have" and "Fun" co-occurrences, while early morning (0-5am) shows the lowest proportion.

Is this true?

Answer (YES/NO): NO